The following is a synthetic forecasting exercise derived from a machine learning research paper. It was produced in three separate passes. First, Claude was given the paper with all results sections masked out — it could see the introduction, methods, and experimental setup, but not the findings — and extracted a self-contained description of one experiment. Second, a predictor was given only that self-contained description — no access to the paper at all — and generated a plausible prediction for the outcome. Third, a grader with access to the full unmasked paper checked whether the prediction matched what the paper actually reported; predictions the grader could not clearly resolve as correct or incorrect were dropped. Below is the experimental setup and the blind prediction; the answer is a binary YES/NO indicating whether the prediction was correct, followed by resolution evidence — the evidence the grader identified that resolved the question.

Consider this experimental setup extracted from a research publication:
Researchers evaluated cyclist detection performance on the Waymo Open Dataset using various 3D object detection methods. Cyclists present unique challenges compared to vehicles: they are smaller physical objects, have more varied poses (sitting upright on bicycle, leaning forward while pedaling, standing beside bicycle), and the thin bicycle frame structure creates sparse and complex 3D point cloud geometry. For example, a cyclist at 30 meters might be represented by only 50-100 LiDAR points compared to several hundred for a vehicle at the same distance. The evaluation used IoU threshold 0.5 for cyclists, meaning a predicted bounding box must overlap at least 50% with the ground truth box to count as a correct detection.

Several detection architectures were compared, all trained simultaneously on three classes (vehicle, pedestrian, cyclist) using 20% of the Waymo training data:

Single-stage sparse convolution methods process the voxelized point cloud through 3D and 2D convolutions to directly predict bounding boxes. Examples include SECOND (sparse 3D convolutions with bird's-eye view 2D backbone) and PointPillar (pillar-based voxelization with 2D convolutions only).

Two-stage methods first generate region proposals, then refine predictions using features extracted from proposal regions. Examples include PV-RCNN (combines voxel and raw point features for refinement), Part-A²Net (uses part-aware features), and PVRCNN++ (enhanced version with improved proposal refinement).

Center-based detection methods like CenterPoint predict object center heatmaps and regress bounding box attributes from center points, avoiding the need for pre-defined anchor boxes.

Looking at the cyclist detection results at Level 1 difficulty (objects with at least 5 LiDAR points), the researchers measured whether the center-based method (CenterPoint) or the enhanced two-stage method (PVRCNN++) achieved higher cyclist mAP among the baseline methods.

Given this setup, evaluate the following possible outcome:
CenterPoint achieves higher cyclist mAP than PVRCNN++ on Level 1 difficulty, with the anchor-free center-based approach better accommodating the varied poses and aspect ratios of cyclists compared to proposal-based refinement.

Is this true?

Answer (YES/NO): NO